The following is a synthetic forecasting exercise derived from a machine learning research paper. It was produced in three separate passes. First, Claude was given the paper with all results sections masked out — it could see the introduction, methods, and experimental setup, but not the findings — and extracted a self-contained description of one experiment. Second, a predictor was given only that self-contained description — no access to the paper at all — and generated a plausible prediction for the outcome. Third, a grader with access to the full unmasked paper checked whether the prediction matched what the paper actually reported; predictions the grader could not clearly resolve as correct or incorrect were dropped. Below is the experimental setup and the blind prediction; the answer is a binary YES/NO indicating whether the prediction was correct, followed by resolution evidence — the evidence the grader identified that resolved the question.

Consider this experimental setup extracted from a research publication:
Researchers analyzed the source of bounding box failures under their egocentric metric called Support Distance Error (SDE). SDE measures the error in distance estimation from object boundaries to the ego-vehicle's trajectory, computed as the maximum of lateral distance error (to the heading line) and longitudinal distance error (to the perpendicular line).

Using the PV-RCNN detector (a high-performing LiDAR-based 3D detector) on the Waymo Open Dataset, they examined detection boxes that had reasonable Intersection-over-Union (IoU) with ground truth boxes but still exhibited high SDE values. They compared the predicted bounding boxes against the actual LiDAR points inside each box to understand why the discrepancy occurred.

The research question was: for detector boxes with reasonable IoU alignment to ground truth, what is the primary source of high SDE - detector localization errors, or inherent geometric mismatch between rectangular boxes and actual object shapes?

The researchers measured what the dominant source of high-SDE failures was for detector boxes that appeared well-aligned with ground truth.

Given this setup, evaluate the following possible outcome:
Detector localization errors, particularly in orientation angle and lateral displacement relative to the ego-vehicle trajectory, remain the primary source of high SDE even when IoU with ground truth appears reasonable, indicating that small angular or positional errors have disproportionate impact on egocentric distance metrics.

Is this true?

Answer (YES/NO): NO